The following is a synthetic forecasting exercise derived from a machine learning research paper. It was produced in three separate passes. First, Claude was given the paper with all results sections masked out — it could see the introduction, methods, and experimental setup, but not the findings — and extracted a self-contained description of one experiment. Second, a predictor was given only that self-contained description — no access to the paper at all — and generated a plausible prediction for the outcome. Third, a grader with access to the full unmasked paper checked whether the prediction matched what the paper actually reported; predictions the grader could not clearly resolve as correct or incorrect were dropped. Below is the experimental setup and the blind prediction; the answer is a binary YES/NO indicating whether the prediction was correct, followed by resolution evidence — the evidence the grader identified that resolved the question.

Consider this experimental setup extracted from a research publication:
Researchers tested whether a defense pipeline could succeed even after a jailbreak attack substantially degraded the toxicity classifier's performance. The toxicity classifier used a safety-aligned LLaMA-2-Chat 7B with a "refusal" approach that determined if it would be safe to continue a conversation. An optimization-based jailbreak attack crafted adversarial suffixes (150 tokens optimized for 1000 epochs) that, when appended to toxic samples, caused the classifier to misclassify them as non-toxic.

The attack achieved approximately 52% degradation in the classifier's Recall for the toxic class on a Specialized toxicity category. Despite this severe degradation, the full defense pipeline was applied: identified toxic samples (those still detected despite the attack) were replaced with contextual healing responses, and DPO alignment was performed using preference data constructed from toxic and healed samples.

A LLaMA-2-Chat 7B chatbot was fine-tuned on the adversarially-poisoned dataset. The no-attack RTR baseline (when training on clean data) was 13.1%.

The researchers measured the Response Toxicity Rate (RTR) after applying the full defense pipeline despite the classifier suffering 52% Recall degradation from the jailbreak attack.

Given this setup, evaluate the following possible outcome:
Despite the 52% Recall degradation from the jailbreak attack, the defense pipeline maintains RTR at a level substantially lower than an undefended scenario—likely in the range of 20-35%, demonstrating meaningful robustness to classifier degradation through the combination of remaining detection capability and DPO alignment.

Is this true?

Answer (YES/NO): NO